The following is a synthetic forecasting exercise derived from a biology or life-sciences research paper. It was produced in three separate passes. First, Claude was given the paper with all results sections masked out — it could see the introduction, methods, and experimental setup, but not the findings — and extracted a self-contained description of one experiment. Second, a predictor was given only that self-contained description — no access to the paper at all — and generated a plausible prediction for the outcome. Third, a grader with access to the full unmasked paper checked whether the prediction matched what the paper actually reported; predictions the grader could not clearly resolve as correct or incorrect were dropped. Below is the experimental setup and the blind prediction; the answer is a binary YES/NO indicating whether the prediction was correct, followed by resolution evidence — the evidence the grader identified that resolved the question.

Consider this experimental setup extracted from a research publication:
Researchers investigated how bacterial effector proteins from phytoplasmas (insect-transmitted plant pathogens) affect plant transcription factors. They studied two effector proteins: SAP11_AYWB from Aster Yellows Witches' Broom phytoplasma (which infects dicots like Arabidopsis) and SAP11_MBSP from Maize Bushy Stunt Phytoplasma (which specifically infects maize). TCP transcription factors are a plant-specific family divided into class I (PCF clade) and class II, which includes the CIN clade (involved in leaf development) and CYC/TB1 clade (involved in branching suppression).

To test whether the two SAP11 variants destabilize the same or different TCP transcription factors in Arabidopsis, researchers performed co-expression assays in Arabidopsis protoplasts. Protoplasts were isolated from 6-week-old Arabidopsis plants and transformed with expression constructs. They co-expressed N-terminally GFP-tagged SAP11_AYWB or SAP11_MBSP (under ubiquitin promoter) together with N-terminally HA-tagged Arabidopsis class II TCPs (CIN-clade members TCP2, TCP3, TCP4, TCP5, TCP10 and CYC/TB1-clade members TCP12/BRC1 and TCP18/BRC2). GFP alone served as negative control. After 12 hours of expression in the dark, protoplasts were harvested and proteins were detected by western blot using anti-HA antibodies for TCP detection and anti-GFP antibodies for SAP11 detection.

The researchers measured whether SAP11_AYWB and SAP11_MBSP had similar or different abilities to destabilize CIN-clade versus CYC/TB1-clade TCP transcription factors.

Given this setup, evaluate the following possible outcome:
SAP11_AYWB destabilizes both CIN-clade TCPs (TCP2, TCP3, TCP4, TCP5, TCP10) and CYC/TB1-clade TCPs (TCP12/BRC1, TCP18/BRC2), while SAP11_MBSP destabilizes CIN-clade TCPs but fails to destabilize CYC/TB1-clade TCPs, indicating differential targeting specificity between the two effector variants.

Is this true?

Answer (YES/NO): NO